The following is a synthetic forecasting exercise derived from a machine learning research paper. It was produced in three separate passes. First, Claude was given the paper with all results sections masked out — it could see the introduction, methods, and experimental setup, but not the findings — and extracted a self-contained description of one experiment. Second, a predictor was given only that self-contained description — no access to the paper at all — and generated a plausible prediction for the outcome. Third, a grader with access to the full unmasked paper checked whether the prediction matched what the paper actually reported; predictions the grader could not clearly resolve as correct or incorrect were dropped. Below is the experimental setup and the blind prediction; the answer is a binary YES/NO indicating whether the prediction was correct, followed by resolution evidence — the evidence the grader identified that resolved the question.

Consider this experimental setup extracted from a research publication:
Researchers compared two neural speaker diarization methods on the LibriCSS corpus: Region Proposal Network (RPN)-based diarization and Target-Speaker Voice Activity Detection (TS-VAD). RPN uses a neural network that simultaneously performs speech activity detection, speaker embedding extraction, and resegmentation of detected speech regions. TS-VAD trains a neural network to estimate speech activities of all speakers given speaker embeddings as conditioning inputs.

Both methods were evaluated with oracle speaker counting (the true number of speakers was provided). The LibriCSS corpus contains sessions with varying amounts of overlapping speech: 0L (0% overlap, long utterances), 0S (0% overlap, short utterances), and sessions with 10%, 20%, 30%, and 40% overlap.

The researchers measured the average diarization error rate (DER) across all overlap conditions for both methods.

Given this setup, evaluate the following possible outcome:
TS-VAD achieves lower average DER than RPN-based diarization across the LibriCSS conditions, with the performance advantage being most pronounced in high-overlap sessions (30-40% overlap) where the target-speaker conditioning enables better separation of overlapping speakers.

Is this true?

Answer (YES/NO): NO